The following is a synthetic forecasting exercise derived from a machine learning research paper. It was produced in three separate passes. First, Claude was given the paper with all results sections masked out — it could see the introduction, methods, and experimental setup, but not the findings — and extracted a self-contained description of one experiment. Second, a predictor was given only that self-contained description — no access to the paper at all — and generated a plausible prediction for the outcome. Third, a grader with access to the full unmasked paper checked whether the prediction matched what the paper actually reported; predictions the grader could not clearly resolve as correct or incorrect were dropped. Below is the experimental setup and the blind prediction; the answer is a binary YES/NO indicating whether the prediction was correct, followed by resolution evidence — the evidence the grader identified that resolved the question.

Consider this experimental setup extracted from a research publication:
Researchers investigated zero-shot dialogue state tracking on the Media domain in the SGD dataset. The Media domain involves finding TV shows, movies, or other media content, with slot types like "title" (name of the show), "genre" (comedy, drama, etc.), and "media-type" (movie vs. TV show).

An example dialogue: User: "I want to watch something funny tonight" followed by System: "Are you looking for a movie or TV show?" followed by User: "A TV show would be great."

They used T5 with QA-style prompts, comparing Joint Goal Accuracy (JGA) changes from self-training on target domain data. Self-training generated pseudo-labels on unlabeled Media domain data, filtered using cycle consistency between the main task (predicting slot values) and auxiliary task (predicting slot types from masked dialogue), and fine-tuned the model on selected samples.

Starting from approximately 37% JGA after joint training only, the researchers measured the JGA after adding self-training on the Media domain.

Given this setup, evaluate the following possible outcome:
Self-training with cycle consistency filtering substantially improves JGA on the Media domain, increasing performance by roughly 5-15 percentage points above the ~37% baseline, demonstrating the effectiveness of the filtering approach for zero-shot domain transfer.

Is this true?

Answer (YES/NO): NO